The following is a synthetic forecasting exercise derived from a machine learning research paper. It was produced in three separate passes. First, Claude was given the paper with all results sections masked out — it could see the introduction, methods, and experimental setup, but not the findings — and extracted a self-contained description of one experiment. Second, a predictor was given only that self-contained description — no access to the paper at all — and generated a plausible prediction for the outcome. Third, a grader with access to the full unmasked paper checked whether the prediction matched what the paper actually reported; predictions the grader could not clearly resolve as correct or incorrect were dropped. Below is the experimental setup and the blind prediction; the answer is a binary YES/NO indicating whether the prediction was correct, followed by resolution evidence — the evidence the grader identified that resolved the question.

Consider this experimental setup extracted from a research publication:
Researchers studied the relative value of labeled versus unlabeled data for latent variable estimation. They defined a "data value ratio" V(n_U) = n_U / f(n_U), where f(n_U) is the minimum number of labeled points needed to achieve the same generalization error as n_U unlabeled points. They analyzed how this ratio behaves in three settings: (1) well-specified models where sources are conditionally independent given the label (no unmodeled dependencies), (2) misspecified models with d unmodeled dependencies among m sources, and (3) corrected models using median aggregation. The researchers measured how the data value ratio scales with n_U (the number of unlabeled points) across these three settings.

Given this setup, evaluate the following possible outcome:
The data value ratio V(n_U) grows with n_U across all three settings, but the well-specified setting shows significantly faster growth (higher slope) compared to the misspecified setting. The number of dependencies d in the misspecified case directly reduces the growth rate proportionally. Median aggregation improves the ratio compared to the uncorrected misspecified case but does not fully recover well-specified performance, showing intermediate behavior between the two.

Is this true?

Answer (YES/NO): NO